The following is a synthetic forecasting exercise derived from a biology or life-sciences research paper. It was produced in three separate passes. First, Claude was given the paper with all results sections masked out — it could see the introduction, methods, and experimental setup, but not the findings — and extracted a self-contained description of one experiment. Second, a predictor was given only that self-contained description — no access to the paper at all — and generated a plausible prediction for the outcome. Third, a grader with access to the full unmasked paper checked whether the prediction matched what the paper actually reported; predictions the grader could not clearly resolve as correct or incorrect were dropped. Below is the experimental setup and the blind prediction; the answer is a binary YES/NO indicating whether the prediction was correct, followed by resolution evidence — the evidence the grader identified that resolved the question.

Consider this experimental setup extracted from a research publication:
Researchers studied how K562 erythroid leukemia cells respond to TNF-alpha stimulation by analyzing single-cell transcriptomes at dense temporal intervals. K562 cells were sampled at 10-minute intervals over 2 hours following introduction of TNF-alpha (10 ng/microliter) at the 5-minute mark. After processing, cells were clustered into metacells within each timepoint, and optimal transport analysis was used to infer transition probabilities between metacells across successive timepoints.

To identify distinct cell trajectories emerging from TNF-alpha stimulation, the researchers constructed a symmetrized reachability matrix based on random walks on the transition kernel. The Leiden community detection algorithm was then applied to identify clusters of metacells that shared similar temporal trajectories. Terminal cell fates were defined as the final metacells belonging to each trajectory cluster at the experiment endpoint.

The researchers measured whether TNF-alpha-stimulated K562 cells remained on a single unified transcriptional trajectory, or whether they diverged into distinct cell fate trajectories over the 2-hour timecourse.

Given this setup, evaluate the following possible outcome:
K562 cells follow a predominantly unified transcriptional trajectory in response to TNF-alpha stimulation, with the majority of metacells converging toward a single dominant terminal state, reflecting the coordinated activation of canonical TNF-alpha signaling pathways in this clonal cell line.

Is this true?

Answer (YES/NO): NO